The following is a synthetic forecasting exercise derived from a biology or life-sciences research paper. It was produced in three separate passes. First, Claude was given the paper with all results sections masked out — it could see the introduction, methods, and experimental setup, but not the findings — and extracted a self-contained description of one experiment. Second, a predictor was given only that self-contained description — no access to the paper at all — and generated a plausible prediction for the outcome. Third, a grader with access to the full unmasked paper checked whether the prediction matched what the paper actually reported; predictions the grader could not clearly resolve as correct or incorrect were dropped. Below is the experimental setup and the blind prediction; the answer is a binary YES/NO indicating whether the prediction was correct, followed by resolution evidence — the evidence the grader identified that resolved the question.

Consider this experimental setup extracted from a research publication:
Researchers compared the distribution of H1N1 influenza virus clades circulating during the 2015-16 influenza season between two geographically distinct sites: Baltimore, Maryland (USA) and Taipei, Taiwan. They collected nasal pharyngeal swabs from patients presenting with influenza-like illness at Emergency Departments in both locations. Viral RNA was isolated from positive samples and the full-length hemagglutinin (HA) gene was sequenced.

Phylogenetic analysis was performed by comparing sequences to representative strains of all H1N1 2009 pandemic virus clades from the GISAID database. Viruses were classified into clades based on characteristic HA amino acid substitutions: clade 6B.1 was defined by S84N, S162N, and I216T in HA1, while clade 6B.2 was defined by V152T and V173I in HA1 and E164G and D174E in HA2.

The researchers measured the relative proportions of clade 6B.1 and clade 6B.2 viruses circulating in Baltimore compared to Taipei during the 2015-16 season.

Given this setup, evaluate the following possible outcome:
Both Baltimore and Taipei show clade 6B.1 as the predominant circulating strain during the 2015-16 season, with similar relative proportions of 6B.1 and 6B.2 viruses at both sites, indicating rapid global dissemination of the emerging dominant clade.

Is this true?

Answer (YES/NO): NO